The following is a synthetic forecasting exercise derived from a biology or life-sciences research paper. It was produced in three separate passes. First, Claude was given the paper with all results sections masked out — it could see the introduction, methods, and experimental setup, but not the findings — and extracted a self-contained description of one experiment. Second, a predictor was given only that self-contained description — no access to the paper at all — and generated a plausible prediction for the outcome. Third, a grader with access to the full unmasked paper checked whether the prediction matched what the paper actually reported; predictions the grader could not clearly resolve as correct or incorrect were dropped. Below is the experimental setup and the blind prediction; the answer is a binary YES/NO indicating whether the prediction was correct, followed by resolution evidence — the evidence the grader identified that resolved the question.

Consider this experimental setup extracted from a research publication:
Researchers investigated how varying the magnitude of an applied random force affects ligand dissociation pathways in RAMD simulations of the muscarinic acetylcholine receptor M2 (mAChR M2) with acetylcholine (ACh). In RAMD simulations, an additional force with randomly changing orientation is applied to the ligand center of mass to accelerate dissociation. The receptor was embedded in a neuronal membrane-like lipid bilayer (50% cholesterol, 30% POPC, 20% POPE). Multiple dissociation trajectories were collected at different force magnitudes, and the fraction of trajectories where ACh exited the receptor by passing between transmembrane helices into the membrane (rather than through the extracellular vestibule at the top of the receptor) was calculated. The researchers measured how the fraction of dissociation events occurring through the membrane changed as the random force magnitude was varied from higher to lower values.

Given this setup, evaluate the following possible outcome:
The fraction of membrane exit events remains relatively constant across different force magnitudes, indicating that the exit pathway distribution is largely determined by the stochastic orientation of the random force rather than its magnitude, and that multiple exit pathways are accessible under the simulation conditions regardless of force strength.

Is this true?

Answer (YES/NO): NO